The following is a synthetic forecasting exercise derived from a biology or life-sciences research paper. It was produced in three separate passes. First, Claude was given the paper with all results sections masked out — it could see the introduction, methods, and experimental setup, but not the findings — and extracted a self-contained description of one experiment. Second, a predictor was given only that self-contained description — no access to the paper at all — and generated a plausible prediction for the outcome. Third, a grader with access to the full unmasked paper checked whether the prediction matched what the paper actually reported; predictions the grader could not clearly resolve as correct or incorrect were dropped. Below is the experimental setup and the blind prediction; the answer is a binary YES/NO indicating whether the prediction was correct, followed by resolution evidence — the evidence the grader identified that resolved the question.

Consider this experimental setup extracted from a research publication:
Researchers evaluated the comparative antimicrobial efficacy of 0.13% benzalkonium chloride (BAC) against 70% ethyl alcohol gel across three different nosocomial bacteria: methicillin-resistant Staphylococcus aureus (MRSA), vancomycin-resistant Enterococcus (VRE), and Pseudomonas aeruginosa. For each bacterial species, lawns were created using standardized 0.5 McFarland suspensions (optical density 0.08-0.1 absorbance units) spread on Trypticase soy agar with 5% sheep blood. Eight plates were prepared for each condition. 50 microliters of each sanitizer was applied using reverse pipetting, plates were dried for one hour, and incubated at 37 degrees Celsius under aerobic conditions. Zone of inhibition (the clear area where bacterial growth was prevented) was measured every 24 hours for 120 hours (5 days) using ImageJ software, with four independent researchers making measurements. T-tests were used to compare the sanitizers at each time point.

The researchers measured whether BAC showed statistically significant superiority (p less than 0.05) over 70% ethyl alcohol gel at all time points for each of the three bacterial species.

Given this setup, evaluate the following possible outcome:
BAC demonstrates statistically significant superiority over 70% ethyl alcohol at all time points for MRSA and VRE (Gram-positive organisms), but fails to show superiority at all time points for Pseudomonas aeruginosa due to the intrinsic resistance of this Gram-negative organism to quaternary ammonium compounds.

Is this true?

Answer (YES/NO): YES